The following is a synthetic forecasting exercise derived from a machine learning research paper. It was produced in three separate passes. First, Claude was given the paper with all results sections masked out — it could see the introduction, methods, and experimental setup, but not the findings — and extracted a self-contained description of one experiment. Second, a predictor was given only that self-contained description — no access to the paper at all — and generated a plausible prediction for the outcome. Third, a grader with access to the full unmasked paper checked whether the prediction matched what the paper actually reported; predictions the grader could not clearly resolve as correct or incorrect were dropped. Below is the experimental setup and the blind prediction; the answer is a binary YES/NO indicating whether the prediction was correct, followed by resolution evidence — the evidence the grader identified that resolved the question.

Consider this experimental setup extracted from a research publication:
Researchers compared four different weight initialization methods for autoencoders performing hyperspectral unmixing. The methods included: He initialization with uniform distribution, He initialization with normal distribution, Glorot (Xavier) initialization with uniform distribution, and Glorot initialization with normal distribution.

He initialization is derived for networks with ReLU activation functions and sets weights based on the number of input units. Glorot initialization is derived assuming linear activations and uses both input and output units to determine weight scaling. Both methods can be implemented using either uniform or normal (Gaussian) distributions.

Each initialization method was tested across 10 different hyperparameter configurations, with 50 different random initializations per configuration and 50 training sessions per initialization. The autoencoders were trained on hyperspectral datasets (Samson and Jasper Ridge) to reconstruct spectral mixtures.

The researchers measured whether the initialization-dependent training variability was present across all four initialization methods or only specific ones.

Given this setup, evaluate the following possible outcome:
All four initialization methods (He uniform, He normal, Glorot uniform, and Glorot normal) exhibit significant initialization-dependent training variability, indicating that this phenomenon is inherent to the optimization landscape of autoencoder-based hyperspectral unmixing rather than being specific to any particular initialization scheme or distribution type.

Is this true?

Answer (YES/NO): YES